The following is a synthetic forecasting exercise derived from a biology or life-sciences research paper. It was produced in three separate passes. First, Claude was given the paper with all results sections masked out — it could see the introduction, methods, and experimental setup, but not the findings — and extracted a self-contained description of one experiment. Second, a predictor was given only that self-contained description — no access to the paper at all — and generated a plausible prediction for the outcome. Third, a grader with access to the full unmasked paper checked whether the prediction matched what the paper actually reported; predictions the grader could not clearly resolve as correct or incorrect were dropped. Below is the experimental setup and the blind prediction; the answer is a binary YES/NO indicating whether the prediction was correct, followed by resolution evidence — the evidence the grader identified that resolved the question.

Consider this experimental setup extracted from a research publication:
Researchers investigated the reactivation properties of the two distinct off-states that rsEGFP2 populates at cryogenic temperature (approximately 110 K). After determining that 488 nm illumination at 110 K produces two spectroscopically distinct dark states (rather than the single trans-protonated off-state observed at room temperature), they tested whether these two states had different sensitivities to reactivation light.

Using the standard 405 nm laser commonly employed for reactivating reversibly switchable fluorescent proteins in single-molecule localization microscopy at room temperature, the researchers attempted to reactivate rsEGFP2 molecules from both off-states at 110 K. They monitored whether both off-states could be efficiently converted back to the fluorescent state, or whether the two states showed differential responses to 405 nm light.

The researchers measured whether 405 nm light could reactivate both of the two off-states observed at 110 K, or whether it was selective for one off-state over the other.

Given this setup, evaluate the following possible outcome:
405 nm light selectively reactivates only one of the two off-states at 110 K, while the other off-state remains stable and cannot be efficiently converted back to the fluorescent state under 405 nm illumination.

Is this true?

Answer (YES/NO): YES